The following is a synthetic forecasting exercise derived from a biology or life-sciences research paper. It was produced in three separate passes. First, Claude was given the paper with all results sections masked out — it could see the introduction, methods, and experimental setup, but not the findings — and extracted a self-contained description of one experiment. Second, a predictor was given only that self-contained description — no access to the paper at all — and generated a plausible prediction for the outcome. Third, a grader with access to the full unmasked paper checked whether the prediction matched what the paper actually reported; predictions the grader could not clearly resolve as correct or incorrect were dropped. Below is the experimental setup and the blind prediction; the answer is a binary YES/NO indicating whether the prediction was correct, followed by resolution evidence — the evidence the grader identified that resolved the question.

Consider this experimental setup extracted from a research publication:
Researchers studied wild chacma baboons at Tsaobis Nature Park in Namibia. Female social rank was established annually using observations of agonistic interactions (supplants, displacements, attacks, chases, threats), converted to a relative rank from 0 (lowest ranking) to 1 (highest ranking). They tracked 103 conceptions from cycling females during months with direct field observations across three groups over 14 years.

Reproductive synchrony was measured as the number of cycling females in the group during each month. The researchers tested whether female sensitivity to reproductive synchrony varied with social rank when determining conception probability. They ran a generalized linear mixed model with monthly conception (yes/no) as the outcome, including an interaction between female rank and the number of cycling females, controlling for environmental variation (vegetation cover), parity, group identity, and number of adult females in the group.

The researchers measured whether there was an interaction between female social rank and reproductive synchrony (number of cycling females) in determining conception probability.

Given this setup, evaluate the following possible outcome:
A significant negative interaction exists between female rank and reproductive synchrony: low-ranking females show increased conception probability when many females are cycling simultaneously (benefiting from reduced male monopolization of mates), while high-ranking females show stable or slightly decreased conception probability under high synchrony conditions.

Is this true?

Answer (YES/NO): NO